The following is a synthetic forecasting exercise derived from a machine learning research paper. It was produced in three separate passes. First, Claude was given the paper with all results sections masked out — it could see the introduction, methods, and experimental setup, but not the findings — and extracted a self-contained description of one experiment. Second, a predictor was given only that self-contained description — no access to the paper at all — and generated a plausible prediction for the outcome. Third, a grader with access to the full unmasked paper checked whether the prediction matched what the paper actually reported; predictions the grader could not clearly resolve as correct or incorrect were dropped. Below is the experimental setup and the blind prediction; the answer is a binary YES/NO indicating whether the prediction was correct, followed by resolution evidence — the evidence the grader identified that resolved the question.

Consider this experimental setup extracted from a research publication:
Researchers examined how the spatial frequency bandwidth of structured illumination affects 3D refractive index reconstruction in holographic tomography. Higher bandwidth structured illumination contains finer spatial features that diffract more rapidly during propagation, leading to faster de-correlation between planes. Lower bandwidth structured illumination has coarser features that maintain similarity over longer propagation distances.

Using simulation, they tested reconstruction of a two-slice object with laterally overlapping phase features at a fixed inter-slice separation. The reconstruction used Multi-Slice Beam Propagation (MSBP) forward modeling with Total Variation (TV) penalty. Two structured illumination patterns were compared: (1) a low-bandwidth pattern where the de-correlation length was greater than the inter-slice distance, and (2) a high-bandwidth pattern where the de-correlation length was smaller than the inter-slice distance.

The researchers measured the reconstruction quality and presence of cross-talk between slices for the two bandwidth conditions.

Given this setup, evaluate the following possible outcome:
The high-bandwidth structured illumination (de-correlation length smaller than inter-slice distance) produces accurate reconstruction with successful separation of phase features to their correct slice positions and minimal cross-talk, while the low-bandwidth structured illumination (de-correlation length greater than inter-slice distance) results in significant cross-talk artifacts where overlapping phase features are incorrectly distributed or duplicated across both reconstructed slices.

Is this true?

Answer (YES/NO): YES